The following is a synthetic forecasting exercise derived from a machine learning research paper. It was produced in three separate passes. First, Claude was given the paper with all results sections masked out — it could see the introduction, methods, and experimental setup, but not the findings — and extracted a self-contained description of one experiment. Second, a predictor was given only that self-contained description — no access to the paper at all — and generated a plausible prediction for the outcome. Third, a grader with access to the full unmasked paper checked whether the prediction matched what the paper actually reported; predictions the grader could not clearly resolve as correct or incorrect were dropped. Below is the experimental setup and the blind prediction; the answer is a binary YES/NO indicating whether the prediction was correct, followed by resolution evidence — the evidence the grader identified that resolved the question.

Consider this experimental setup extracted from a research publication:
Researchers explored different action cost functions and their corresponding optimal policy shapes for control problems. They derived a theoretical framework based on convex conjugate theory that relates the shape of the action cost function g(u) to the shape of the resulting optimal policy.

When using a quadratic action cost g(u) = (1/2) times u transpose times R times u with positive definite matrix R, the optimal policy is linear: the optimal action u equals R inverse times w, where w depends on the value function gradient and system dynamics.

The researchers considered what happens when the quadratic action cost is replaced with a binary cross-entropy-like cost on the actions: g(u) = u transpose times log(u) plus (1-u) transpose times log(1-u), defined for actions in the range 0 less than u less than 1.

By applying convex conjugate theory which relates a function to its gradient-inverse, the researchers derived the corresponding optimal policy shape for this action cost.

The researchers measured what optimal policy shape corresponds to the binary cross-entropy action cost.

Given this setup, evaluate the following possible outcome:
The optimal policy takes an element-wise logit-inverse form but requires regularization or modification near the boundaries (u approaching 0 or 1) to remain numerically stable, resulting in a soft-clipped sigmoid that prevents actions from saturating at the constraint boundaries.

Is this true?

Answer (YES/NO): NO